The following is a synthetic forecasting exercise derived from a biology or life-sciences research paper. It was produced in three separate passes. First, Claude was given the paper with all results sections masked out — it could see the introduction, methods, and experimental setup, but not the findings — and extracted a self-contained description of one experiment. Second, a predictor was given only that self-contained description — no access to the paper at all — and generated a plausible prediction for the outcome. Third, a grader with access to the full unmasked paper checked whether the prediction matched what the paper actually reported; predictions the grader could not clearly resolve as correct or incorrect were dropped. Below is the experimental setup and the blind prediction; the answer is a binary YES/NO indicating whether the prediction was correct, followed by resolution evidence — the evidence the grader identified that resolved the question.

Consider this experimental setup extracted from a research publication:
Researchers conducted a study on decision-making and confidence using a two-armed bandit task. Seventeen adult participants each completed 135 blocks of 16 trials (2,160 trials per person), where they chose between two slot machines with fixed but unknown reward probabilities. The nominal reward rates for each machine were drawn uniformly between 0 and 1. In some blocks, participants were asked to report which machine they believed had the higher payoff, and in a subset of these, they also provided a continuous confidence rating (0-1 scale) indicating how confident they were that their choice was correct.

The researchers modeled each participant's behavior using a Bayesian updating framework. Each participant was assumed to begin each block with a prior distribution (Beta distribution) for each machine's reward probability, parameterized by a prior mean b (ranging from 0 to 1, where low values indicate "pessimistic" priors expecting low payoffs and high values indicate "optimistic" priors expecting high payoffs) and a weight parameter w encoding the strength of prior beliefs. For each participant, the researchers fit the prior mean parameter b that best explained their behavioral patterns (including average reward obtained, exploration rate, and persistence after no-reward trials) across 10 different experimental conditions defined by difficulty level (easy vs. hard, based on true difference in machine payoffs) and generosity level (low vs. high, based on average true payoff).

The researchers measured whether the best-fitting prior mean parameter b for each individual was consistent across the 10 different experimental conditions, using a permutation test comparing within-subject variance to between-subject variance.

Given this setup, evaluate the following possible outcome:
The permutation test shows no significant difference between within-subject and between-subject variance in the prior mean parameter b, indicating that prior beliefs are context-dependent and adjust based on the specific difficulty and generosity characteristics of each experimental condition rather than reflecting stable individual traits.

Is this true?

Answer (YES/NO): NO